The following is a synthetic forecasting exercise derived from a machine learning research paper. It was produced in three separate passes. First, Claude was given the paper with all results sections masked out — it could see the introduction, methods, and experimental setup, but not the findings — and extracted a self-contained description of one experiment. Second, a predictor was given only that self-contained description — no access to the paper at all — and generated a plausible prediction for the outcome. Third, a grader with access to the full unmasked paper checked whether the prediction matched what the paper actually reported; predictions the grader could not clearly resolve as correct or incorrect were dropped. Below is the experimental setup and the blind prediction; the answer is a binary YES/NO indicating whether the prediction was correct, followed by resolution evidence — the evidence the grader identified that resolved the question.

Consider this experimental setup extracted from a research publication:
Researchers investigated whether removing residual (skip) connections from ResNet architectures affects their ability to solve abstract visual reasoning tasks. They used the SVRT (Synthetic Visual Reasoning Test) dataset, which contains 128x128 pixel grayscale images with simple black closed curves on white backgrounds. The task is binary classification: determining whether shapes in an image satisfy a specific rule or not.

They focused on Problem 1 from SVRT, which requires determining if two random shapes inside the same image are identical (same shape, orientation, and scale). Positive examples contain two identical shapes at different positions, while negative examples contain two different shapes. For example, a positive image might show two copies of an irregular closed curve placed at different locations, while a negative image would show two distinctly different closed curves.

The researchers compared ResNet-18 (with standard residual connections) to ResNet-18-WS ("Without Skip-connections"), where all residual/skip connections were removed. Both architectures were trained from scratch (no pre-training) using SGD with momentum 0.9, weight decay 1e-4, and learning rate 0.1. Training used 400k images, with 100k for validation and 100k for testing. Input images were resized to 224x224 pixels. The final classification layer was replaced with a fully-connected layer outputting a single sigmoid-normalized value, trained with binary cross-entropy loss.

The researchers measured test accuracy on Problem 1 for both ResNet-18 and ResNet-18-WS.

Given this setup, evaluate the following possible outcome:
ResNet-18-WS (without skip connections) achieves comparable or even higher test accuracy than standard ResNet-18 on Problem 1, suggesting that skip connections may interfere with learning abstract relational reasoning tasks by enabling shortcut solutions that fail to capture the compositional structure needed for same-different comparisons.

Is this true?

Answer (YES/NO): NO